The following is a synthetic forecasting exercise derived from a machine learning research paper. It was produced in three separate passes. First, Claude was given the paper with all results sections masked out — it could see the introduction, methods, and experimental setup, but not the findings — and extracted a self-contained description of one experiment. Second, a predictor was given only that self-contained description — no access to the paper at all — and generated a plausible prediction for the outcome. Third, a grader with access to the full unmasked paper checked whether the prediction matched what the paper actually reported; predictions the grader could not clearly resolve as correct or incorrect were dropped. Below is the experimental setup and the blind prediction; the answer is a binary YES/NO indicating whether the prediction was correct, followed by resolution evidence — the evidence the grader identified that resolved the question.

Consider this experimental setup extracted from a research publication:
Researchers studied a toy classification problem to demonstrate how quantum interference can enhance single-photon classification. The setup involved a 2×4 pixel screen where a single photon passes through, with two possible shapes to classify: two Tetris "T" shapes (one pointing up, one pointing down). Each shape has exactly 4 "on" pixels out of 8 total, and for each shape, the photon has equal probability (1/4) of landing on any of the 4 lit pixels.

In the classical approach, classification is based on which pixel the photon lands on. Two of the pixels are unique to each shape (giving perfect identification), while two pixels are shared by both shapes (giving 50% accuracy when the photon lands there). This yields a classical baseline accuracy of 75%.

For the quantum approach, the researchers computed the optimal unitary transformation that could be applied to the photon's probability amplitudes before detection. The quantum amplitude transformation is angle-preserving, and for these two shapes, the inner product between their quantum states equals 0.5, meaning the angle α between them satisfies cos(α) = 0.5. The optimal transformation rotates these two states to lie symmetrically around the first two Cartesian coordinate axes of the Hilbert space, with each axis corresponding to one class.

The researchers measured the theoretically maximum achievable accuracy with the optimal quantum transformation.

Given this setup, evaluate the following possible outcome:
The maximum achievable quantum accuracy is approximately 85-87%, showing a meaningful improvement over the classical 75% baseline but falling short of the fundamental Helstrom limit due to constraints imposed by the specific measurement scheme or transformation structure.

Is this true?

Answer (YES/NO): NO